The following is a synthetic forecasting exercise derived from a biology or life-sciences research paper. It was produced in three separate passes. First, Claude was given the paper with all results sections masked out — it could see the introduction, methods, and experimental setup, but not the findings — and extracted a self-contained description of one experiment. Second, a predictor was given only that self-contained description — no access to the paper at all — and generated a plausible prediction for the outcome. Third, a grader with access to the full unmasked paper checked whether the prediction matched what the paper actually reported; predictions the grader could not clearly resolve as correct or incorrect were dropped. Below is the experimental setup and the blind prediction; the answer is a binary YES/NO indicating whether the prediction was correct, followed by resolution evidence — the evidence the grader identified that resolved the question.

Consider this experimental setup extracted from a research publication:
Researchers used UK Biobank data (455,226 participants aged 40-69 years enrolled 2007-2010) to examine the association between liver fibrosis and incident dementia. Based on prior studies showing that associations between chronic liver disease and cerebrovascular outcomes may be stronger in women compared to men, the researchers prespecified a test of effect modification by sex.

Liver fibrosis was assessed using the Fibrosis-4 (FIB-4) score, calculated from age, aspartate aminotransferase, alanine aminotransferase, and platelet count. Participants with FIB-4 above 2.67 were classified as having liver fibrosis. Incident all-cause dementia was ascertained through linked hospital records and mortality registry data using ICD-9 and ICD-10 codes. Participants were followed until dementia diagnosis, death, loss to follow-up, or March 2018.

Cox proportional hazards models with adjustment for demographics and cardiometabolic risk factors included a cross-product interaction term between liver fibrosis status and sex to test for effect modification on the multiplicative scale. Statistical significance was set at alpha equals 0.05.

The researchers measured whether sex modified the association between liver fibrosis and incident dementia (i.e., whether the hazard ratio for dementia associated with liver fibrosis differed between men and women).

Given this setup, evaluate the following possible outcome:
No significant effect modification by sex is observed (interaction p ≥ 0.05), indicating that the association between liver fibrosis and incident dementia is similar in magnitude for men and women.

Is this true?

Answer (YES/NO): YES